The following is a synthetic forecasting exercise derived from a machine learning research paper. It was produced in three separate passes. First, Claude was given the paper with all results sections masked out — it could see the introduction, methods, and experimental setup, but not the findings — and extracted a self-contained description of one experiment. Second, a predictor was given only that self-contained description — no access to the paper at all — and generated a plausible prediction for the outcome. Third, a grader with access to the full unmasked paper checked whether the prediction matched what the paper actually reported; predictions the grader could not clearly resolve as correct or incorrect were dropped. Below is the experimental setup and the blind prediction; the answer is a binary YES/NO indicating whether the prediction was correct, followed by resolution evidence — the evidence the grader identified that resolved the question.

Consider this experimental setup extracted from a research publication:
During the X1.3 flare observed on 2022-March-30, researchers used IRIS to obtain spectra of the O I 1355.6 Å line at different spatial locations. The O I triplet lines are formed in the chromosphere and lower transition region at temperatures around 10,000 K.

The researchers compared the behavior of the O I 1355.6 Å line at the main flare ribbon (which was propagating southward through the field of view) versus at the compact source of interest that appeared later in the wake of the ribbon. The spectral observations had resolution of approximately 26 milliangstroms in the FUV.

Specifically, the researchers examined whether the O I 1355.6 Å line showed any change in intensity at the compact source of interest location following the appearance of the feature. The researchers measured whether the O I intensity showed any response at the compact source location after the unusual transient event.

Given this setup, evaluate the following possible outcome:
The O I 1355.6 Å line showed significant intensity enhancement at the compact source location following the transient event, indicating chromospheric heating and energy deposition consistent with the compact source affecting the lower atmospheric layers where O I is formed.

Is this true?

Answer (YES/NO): NO